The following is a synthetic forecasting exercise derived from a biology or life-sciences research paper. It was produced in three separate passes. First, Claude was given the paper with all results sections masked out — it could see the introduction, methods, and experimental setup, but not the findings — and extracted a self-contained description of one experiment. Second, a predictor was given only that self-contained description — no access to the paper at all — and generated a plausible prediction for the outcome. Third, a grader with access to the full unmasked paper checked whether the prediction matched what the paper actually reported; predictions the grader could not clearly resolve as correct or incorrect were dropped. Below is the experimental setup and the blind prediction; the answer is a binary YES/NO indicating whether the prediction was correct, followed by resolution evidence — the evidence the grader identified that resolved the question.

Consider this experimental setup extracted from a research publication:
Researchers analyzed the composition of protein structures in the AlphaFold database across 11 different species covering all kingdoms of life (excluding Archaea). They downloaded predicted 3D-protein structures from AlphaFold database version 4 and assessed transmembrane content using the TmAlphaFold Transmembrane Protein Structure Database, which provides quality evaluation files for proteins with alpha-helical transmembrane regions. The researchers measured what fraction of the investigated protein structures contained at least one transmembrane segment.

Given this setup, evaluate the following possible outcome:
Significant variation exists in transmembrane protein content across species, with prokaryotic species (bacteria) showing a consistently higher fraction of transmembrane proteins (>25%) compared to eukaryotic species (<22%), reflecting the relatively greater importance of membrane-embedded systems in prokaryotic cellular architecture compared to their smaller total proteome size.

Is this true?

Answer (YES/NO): NO